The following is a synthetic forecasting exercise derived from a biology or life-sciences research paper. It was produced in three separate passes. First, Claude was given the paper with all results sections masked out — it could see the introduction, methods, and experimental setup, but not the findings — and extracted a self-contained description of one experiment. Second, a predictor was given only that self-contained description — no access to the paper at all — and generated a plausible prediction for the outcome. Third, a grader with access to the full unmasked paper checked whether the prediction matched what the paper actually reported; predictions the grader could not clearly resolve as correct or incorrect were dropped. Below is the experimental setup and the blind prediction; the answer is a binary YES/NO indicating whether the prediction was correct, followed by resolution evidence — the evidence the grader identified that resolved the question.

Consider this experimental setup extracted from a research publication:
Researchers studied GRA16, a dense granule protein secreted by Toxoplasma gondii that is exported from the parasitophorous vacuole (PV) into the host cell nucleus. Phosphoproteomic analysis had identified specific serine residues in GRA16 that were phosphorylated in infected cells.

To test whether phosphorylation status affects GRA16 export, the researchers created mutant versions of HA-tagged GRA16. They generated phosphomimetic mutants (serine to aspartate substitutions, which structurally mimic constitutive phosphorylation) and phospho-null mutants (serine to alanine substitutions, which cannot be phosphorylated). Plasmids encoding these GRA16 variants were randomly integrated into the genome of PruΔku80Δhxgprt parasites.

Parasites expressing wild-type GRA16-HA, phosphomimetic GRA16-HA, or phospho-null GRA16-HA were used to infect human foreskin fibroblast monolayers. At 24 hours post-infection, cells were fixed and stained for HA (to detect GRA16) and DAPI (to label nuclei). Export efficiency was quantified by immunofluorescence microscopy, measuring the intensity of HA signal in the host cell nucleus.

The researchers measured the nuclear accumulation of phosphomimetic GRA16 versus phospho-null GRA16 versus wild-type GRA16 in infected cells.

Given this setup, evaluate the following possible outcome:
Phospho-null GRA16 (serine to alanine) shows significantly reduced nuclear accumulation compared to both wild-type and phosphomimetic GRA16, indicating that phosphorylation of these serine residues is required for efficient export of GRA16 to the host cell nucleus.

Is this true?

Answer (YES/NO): NO